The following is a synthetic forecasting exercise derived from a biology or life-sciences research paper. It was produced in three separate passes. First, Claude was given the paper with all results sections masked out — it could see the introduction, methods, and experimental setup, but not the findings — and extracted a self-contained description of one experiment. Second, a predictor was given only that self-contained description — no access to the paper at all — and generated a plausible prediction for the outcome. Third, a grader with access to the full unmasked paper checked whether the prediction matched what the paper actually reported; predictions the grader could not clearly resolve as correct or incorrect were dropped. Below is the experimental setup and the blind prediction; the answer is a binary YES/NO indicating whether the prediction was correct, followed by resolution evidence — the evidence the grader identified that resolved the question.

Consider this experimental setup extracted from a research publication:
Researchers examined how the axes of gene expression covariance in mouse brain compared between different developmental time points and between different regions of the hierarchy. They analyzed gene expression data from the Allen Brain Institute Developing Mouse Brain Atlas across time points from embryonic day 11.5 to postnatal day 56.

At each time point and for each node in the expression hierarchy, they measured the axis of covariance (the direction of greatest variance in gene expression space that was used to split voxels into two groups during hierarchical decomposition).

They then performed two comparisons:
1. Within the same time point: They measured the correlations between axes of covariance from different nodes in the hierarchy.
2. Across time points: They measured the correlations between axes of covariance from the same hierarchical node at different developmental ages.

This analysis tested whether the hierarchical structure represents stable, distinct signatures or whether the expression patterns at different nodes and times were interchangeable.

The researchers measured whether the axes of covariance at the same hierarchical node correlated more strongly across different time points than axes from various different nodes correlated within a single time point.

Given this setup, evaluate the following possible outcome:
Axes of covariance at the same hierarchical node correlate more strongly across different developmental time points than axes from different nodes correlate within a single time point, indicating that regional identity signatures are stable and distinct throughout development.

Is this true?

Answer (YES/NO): YES